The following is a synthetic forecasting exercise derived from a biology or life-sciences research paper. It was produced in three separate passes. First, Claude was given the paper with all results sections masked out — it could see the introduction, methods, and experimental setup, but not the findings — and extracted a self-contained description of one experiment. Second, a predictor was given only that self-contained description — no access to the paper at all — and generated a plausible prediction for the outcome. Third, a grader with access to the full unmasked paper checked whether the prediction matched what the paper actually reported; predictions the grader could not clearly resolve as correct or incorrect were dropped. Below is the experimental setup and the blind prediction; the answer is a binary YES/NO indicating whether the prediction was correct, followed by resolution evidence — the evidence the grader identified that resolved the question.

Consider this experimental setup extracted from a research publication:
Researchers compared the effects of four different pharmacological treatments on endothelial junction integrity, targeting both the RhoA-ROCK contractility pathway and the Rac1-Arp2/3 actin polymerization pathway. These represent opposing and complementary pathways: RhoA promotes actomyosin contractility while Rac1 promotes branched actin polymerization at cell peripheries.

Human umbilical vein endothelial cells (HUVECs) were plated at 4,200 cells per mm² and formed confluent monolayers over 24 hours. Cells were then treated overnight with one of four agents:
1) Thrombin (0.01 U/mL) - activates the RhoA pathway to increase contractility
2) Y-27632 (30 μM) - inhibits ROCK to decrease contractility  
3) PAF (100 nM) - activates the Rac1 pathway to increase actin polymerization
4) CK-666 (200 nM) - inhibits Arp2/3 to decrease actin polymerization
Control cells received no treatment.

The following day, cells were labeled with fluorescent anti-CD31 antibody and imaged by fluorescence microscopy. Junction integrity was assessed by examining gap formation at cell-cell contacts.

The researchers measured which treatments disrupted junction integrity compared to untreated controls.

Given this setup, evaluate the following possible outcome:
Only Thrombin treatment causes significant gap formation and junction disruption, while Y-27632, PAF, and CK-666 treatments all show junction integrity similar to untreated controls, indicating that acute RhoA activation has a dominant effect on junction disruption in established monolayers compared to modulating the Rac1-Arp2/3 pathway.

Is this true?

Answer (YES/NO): NO